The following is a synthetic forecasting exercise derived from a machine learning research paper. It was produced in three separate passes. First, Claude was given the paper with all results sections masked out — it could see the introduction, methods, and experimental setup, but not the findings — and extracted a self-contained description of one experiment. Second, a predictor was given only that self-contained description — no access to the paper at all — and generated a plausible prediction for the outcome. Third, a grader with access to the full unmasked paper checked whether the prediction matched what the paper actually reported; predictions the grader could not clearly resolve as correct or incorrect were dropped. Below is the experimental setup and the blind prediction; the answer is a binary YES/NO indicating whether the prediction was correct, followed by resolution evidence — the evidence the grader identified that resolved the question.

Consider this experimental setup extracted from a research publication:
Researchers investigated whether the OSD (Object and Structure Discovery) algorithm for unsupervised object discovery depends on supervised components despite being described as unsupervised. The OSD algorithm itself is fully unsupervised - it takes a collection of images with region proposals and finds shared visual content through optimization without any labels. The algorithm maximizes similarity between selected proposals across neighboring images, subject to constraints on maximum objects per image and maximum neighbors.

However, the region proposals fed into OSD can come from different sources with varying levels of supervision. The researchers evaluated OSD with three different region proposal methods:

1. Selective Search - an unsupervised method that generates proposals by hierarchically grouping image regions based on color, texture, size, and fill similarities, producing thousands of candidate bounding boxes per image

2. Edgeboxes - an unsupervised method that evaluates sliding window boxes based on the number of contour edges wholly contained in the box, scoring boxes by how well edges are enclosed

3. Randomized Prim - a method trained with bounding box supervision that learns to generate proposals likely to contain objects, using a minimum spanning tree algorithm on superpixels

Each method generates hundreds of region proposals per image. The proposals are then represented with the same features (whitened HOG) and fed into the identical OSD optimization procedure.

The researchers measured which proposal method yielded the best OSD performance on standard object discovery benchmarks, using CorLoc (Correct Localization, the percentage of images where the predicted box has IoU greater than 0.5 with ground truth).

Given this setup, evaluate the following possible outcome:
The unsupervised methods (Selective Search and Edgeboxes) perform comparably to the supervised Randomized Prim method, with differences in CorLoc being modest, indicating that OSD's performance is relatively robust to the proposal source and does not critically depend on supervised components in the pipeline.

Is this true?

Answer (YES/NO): NO